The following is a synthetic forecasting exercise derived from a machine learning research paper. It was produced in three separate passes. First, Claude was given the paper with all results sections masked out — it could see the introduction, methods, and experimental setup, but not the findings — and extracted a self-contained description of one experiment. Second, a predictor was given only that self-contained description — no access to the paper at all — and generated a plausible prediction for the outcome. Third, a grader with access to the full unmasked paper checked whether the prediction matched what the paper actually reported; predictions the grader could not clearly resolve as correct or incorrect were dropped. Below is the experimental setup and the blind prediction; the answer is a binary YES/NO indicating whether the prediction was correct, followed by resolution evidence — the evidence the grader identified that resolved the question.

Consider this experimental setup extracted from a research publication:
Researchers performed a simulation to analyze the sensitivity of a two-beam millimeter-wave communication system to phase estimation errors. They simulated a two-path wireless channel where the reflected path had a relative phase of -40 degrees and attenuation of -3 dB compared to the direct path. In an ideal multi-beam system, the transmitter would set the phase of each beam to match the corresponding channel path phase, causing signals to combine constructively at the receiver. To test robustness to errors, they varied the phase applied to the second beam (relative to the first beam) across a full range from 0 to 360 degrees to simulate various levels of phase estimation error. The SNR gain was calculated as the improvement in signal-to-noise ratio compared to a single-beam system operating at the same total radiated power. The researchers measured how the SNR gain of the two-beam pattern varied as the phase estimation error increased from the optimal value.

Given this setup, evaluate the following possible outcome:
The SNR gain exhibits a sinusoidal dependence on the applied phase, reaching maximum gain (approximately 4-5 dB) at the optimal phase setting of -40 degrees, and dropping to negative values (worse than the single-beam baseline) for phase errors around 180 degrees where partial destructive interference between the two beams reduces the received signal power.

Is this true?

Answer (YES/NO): NO